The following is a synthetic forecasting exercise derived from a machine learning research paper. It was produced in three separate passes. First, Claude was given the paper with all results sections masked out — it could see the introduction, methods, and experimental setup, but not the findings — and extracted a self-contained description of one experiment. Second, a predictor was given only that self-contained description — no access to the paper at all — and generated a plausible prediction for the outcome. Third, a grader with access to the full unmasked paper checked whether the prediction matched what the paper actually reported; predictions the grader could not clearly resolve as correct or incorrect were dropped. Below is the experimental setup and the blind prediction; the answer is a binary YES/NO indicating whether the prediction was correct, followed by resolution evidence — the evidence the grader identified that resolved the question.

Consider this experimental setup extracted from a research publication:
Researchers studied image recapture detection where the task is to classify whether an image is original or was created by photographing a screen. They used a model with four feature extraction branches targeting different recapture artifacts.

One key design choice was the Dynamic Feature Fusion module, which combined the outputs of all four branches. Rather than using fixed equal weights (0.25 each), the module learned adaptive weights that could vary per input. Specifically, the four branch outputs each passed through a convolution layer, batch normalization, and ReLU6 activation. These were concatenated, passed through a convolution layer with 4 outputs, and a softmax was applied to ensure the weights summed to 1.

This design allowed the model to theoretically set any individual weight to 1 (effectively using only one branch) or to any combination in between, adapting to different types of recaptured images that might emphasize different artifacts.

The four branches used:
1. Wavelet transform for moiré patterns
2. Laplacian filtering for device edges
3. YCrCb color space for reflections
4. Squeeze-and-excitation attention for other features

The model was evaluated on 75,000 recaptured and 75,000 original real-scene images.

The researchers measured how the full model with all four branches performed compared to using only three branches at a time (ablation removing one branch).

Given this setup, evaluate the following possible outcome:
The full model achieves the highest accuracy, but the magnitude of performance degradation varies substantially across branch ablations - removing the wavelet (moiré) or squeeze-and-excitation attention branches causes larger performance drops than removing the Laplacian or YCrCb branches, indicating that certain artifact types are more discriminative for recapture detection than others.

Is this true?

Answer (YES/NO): NO